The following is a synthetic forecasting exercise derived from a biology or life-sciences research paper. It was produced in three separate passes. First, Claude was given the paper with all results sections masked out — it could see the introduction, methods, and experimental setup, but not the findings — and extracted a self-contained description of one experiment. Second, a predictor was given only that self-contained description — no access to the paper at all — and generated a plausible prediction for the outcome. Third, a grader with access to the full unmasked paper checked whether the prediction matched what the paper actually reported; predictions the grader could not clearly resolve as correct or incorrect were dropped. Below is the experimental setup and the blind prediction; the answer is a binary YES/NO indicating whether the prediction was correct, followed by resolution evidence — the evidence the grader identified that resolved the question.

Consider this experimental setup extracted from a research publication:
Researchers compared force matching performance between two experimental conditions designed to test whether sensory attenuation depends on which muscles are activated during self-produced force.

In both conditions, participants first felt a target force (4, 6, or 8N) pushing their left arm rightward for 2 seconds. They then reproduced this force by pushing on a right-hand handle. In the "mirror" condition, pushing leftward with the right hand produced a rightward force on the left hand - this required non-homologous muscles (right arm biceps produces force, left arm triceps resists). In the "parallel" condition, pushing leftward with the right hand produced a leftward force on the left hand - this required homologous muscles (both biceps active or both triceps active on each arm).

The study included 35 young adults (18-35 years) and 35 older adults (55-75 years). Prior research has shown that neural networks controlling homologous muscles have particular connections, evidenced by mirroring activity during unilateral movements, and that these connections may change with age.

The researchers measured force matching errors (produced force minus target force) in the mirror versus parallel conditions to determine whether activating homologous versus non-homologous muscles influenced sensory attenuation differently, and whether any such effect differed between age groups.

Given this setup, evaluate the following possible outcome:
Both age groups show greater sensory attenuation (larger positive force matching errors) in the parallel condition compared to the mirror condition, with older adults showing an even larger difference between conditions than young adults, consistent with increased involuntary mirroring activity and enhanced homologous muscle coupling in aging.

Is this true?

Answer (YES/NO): NO